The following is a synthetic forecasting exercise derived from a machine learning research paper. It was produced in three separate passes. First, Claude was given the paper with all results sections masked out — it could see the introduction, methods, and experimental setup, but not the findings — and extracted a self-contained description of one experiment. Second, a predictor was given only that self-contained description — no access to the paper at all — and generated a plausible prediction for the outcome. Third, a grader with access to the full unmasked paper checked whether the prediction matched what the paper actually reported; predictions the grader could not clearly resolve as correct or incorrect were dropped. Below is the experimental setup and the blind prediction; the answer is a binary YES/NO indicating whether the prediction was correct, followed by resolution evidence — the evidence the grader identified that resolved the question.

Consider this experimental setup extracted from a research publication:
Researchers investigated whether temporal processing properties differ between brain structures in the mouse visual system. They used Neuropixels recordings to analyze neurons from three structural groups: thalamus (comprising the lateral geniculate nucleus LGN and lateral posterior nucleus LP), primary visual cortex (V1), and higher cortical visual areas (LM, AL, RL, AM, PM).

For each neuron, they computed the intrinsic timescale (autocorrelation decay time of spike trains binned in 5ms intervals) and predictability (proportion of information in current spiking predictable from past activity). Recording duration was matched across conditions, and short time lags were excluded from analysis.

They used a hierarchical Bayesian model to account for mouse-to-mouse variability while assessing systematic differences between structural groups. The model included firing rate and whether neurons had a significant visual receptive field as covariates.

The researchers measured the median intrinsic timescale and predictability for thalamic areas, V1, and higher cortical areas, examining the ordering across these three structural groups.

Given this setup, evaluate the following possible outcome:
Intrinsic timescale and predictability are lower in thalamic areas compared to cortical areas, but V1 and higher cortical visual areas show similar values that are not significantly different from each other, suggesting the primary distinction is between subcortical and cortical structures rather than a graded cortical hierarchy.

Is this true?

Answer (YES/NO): NO